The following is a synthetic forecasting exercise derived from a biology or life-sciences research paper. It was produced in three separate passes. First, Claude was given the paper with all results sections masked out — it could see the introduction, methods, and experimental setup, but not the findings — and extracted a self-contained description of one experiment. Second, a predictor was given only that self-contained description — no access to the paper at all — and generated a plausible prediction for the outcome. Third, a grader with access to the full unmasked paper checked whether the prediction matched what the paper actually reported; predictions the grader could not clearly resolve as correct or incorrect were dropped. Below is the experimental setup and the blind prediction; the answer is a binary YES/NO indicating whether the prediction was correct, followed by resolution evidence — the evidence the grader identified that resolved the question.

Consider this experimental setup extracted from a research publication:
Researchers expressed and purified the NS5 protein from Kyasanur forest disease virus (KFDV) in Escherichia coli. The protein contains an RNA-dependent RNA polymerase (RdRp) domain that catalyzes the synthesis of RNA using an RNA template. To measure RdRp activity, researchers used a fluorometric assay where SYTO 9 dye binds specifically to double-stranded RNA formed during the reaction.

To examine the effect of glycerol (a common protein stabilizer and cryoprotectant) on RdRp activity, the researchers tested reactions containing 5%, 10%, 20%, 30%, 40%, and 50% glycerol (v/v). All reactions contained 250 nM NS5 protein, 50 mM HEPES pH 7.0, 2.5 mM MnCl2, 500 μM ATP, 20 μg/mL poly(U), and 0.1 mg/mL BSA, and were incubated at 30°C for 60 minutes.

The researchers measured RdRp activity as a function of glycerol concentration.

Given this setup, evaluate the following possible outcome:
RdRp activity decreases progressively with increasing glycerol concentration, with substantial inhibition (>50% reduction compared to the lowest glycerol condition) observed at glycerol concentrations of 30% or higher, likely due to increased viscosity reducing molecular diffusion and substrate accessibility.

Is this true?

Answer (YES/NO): NO